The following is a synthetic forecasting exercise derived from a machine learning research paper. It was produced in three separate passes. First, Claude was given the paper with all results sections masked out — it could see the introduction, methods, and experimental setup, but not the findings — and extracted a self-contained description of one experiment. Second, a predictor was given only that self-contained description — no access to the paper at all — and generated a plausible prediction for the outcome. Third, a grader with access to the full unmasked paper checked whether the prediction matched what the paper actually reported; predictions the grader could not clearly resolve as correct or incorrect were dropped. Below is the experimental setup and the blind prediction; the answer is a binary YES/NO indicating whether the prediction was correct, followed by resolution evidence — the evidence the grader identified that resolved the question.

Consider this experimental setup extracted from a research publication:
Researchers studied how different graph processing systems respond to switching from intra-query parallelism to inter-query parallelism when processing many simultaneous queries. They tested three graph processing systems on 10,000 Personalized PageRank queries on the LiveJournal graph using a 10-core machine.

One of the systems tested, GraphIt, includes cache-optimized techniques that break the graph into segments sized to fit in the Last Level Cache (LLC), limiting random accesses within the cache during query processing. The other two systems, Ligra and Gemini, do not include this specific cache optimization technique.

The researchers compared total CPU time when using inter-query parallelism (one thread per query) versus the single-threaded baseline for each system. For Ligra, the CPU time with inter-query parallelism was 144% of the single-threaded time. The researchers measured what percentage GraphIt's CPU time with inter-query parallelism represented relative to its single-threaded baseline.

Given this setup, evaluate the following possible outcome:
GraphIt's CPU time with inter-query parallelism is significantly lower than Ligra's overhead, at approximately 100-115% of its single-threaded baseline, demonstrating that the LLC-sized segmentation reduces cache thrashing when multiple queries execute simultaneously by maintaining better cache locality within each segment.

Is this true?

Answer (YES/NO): NO